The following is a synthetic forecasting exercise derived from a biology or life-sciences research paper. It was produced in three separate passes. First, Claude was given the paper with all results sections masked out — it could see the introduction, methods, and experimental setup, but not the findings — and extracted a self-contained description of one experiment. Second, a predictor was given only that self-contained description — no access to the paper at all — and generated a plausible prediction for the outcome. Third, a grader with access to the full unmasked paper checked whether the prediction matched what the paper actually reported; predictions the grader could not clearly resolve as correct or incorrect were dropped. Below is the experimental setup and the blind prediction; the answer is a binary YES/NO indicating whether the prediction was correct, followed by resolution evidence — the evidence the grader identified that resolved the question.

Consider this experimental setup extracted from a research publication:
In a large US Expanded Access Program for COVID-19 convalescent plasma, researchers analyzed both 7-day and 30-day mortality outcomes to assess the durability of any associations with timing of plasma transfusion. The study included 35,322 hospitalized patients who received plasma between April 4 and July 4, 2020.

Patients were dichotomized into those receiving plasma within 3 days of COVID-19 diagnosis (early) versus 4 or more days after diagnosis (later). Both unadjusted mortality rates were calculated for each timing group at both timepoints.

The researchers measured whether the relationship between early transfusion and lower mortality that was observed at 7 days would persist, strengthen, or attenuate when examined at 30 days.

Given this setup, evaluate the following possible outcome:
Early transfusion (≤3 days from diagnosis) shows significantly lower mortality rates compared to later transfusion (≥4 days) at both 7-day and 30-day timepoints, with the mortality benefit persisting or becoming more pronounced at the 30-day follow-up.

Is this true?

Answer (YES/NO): YES